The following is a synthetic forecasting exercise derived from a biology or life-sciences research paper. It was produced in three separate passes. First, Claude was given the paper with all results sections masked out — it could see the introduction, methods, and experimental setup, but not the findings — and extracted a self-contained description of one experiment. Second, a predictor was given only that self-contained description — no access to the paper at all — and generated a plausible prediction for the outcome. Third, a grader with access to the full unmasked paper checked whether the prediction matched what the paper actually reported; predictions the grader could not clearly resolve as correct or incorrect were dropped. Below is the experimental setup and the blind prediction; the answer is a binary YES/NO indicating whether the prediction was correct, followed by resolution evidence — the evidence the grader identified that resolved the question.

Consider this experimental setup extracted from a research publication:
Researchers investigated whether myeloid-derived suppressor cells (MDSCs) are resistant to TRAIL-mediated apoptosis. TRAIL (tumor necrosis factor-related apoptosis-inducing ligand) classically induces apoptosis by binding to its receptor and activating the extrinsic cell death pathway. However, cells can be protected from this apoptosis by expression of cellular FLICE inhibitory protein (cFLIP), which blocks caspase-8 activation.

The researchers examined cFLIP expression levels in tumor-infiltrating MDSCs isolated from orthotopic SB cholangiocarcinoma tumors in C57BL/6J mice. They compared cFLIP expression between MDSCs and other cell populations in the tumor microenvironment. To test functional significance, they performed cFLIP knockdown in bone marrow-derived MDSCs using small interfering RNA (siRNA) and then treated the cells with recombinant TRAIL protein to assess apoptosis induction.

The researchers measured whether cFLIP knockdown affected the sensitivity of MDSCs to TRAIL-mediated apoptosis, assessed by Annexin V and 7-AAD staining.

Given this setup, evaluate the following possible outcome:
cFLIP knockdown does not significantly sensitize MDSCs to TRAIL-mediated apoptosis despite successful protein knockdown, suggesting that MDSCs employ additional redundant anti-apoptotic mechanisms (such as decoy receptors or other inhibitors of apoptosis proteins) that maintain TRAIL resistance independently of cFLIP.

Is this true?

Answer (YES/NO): NO